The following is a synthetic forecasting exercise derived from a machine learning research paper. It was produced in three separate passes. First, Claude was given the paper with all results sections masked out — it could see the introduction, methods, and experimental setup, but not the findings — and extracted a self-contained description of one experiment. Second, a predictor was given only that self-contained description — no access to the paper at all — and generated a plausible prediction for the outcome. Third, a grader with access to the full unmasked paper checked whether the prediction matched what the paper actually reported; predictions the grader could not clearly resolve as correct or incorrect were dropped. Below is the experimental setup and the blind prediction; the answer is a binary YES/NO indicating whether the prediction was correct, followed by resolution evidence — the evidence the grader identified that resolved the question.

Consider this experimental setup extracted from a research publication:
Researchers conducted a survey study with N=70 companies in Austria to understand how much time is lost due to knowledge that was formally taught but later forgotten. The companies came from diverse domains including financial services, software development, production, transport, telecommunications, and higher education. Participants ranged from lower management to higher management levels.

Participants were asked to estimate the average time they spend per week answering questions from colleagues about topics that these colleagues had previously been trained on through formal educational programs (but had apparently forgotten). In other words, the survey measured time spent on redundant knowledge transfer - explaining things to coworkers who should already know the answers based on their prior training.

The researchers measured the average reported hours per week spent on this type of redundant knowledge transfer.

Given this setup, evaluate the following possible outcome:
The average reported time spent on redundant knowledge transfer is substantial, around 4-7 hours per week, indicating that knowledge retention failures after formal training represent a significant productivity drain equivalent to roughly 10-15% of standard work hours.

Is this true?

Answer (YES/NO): YES